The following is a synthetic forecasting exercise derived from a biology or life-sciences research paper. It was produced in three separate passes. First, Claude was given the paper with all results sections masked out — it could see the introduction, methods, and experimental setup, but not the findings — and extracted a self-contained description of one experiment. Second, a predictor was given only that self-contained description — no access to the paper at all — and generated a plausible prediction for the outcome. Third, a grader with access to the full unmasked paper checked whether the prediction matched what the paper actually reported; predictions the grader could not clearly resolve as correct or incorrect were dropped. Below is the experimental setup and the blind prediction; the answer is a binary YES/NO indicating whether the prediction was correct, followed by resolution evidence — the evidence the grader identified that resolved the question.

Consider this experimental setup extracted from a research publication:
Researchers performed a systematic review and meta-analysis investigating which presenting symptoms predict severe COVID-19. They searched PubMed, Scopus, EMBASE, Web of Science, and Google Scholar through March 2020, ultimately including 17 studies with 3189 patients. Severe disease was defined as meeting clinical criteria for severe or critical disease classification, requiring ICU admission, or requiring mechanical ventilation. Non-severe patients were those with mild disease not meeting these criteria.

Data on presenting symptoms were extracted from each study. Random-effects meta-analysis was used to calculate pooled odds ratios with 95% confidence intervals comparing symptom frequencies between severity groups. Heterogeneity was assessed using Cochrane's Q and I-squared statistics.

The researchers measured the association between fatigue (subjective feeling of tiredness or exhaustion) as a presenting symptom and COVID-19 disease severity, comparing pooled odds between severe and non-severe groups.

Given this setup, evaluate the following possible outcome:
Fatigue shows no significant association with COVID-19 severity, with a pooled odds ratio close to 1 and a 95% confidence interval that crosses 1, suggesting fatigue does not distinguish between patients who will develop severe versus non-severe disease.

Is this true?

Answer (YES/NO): NO